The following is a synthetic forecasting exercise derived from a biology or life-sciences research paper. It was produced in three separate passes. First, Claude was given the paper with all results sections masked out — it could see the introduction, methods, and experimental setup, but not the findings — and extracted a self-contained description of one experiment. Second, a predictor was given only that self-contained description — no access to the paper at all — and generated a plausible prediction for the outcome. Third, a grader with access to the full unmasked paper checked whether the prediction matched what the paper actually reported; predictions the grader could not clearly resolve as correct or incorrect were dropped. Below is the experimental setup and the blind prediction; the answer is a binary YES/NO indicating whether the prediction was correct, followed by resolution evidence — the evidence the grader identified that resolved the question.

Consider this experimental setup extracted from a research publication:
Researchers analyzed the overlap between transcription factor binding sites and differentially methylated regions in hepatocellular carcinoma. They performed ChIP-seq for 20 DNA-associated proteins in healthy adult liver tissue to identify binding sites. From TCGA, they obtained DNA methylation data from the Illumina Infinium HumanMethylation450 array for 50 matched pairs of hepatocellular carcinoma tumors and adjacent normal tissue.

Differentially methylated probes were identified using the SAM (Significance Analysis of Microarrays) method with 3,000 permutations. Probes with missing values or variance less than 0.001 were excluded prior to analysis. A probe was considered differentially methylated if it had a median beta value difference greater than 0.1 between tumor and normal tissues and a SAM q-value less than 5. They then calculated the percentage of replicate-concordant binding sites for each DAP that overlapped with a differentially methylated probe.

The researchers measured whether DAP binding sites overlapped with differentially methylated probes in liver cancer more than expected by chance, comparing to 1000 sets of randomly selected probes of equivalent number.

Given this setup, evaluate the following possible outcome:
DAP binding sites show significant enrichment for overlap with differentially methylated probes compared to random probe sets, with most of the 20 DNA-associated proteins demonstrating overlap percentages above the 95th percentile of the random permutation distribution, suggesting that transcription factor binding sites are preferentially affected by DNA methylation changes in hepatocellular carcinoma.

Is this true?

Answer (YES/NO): NO